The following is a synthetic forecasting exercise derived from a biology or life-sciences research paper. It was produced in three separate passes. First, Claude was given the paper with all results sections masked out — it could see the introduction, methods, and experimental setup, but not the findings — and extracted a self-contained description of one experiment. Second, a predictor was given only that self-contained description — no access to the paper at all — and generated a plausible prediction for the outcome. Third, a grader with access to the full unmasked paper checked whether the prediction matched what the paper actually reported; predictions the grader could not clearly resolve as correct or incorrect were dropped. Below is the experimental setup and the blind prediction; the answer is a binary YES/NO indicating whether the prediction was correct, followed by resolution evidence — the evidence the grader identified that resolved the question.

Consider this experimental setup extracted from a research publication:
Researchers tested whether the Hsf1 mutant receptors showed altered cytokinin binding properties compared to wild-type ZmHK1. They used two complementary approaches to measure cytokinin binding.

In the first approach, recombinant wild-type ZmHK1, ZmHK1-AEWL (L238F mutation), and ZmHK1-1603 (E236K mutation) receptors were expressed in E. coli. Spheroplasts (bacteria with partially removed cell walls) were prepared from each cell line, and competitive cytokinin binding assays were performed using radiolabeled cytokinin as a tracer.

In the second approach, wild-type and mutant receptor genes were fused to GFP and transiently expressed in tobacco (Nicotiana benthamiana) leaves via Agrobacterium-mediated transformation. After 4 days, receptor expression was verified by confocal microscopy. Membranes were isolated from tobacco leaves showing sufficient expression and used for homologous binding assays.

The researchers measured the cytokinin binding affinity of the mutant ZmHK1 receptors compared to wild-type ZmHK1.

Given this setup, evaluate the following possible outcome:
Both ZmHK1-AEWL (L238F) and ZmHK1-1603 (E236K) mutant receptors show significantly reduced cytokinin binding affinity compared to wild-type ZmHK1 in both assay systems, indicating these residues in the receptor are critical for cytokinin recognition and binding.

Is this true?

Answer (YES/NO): NO